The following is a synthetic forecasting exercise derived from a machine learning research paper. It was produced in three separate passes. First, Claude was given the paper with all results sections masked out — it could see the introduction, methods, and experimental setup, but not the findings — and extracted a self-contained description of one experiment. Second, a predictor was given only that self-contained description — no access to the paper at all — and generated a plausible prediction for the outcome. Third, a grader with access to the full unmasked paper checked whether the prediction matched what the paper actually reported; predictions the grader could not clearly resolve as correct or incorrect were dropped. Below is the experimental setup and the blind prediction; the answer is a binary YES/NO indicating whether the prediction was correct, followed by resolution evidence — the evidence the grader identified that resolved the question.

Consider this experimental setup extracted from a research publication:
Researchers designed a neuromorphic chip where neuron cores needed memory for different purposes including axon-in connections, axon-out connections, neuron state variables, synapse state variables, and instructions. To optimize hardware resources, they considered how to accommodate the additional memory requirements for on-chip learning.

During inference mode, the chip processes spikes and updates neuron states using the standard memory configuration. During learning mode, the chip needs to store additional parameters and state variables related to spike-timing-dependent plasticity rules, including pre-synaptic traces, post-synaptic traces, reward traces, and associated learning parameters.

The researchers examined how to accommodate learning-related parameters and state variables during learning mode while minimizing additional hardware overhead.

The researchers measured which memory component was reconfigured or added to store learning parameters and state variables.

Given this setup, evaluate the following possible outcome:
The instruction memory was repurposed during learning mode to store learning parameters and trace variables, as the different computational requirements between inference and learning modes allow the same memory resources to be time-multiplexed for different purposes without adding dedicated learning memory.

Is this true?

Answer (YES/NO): NO